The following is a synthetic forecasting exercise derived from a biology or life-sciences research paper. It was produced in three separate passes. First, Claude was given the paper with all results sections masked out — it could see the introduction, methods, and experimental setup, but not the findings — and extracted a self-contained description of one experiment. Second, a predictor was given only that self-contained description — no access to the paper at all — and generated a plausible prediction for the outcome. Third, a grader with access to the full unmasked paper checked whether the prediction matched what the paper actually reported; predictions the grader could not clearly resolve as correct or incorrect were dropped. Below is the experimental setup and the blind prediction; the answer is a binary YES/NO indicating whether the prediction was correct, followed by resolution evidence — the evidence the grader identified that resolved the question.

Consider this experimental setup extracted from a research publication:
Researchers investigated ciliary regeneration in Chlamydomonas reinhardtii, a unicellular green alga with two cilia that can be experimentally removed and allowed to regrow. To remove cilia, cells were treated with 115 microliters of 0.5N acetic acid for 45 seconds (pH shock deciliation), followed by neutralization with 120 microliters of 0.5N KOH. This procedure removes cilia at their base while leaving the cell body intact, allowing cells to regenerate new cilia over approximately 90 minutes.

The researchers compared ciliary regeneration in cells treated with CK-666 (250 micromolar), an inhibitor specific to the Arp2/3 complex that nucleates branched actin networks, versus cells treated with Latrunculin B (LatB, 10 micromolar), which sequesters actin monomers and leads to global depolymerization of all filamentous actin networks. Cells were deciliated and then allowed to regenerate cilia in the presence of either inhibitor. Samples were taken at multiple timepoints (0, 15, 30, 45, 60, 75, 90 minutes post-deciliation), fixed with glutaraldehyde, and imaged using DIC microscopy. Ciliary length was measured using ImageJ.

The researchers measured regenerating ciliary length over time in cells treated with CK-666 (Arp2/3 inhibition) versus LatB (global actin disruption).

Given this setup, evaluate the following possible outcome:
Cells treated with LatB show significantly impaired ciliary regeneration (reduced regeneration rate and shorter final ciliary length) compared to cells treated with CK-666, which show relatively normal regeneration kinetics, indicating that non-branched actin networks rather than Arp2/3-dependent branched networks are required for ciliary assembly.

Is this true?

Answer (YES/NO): NO